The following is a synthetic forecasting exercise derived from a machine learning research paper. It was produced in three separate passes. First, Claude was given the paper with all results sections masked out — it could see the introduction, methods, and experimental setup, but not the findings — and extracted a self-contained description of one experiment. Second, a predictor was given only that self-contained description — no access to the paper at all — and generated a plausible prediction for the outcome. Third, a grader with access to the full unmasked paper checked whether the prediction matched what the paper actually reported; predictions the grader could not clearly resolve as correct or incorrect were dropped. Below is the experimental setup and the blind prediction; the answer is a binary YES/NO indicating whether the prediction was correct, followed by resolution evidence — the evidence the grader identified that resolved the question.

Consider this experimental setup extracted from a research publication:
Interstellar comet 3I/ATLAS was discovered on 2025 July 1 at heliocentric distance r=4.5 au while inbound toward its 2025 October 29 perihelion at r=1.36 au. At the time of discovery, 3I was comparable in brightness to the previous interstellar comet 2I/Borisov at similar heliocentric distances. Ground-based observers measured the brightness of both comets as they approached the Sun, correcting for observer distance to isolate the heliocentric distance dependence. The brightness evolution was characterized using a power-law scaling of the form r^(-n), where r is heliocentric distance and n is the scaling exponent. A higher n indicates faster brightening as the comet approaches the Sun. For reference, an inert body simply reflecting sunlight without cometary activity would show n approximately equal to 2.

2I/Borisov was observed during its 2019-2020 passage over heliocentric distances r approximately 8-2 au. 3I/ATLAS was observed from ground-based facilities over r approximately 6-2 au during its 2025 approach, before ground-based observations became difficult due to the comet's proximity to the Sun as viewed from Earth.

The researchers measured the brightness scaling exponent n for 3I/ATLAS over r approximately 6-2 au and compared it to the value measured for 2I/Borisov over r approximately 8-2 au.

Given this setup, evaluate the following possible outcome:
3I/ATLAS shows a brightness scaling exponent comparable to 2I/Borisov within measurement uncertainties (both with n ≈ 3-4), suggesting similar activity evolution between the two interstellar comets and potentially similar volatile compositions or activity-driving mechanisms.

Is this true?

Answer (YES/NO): NO